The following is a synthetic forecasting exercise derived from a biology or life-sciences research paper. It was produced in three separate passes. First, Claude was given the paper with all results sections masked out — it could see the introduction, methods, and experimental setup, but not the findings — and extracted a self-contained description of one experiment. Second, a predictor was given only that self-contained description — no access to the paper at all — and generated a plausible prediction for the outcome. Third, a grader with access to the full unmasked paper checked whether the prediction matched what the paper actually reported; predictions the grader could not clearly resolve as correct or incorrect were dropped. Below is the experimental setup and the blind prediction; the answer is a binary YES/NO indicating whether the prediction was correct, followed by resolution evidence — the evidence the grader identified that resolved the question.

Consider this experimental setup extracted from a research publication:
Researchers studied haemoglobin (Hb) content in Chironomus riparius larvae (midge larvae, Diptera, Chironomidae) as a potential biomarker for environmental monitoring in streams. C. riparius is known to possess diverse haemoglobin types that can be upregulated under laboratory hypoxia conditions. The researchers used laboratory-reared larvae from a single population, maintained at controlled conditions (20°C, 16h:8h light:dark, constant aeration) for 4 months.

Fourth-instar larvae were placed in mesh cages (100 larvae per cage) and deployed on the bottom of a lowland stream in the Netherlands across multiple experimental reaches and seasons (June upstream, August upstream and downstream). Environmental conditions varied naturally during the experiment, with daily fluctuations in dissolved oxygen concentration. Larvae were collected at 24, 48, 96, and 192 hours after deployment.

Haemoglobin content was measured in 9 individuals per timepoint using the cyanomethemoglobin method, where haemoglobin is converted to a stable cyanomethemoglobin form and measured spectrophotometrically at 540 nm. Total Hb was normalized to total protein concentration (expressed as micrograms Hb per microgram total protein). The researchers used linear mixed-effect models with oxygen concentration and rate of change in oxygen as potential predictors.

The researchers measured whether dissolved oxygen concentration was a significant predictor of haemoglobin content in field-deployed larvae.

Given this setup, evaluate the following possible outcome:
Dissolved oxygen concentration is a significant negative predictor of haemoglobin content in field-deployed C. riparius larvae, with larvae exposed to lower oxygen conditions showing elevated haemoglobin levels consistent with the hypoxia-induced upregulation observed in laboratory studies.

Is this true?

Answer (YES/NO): YES